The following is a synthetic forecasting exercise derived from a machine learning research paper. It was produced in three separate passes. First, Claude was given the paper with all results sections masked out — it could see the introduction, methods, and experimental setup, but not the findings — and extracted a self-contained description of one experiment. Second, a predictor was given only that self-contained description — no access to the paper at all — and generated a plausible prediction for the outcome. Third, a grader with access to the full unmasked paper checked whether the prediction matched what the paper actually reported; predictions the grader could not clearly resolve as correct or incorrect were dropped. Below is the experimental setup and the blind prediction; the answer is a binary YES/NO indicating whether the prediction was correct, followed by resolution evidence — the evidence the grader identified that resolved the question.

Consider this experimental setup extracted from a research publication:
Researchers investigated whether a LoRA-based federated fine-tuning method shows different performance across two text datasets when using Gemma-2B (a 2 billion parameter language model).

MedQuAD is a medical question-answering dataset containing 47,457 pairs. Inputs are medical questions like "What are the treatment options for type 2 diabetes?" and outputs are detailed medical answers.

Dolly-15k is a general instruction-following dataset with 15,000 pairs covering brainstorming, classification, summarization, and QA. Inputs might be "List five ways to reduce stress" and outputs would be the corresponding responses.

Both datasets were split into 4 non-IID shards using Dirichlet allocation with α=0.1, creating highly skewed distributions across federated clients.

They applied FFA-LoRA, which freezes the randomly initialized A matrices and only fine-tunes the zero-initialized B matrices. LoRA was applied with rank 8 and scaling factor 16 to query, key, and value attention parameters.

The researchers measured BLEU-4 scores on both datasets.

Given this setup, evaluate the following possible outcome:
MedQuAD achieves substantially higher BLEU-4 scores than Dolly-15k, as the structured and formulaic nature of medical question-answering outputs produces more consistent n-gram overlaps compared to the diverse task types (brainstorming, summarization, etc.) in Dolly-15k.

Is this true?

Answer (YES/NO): YES